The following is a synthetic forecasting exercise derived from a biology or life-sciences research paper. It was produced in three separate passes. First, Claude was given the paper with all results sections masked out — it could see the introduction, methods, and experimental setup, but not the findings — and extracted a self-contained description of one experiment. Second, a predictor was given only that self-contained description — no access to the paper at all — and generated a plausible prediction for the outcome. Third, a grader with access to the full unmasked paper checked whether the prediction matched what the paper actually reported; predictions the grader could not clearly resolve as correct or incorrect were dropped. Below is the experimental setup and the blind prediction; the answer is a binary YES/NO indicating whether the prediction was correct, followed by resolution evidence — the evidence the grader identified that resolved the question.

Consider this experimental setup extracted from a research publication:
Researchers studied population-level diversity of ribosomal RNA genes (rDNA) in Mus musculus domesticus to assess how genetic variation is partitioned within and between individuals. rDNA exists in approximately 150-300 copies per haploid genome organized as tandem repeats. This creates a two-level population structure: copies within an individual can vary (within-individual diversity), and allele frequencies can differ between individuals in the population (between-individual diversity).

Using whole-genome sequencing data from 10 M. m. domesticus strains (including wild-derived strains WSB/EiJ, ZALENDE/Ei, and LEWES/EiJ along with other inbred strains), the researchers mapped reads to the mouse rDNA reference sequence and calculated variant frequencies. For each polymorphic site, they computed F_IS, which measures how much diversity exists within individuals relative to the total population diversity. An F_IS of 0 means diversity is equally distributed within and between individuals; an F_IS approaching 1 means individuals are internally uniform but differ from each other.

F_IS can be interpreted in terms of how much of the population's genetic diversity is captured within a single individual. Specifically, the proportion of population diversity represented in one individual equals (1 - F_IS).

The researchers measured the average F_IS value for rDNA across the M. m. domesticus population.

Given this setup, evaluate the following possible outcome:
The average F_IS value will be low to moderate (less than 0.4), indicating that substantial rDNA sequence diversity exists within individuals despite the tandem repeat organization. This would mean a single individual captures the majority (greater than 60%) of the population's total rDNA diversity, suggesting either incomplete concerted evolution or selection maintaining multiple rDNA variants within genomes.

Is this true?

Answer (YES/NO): YES